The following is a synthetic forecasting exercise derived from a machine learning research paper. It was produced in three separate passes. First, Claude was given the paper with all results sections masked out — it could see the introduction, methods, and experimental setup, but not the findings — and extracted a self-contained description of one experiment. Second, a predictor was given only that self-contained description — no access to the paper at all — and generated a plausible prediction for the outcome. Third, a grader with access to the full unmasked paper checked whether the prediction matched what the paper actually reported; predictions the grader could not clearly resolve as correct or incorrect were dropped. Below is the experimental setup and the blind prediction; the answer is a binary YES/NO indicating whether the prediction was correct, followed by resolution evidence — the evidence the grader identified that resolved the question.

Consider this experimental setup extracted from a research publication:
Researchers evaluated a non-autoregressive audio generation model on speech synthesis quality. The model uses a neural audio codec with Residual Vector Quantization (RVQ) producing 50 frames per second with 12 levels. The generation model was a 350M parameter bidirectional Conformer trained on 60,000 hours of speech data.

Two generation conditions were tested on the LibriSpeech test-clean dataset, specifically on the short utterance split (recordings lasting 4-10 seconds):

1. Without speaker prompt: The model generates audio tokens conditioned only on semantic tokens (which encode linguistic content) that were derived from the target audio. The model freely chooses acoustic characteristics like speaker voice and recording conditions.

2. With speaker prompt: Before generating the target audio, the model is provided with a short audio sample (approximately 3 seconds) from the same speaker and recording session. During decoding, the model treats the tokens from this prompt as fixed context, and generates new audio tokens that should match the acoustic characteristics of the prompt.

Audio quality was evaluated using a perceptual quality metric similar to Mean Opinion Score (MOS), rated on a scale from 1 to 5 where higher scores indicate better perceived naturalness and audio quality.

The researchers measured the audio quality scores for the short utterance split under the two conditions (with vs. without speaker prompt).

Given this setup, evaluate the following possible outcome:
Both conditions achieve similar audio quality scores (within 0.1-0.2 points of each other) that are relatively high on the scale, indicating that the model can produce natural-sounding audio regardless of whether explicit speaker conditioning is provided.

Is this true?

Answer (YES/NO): YES